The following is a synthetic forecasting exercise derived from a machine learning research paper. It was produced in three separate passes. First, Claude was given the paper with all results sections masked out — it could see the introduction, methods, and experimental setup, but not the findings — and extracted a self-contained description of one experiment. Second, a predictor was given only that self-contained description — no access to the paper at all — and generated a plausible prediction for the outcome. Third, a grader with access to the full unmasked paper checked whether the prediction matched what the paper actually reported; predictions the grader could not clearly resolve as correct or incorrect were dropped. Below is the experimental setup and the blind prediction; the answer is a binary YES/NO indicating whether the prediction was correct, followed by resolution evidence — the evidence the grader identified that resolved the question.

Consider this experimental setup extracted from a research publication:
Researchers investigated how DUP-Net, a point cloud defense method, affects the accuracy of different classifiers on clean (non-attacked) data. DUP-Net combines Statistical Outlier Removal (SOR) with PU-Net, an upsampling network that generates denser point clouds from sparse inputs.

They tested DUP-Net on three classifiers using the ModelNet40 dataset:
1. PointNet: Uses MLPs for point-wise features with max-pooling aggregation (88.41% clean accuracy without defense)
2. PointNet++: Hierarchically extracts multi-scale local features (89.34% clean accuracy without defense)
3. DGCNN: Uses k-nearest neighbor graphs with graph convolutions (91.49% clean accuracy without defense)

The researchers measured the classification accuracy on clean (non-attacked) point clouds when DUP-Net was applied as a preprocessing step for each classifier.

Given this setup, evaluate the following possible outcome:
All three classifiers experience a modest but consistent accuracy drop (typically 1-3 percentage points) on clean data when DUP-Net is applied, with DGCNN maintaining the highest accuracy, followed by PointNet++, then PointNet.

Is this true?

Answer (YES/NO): NO